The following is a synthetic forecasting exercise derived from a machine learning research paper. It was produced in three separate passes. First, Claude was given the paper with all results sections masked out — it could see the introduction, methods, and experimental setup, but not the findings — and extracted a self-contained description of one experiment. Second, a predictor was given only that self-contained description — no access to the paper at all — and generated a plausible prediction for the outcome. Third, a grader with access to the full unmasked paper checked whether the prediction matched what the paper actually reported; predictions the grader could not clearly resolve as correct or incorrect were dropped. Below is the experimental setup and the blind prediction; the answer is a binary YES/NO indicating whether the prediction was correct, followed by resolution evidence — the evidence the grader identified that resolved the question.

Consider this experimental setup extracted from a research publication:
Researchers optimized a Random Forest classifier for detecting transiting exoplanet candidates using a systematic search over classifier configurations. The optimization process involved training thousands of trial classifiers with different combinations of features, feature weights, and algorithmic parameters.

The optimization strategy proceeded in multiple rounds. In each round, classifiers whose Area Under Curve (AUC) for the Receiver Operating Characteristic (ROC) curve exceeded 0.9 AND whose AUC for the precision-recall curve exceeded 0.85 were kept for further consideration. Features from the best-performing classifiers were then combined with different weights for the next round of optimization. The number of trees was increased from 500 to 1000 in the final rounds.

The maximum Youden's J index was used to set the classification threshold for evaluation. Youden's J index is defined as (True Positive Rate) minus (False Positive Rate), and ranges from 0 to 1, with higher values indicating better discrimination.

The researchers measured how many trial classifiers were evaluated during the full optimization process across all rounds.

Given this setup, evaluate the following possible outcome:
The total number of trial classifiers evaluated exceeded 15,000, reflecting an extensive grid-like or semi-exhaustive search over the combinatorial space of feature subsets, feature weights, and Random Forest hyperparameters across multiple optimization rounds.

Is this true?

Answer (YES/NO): YES